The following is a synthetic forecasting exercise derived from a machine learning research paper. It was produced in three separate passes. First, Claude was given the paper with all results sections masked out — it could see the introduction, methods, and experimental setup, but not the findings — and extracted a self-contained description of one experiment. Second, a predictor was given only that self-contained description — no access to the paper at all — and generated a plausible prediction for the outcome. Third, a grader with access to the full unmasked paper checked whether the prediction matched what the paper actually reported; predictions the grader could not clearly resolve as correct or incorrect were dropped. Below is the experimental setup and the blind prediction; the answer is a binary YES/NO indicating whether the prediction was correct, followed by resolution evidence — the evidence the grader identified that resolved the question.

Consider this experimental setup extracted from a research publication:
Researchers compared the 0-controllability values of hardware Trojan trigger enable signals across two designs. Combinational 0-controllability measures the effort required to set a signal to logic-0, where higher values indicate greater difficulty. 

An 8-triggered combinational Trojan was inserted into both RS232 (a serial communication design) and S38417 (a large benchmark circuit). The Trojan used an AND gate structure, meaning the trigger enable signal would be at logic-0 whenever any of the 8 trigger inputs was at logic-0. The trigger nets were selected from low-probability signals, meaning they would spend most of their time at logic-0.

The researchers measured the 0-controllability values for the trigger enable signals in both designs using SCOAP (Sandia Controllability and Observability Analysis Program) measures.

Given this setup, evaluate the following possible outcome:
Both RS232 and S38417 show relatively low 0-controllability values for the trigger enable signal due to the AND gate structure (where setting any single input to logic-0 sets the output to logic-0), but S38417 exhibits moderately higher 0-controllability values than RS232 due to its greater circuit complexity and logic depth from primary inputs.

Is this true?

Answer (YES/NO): NO